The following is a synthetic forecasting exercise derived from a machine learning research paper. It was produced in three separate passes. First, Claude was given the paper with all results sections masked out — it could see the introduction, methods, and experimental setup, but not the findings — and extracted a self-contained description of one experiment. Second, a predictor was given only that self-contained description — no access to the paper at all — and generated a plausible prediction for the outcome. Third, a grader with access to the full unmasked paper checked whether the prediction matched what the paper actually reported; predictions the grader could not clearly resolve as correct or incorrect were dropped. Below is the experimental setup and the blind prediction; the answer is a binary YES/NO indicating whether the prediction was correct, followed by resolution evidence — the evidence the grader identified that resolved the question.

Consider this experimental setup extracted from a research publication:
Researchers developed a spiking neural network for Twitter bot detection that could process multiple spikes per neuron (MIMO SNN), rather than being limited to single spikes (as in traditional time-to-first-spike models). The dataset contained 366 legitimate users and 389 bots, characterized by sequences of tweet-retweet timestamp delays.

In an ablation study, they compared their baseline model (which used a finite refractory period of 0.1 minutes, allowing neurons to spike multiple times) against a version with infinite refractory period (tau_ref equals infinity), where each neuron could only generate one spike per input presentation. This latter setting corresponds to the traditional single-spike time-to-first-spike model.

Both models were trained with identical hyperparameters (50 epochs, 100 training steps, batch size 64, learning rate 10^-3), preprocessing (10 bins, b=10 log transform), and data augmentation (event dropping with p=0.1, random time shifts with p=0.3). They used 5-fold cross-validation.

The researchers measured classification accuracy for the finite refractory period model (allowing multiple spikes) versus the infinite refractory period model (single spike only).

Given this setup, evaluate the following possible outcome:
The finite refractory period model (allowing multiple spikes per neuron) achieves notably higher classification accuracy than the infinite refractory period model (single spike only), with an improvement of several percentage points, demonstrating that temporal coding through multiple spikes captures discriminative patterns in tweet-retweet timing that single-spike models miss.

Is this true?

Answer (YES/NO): YES